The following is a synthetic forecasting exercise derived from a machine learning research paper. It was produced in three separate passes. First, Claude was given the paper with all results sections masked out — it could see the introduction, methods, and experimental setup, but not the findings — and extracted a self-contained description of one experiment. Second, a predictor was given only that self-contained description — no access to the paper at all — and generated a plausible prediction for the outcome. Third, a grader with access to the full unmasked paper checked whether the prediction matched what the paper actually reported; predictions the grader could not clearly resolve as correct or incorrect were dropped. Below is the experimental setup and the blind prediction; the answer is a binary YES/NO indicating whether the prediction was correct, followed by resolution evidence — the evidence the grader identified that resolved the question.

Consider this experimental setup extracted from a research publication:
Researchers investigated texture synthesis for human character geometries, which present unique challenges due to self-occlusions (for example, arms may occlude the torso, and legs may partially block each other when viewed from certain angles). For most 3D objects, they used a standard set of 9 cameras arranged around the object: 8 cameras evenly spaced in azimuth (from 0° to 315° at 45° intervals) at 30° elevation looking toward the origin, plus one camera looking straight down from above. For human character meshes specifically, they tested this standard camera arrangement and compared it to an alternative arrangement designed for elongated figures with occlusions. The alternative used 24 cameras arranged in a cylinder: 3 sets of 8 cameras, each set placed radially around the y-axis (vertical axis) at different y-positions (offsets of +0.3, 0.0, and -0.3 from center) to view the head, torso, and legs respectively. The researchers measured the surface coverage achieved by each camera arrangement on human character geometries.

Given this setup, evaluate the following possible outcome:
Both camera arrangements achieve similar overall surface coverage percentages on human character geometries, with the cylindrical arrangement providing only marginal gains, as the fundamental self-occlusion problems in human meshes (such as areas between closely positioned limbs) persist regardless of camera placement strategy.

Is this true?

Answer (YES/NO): NO